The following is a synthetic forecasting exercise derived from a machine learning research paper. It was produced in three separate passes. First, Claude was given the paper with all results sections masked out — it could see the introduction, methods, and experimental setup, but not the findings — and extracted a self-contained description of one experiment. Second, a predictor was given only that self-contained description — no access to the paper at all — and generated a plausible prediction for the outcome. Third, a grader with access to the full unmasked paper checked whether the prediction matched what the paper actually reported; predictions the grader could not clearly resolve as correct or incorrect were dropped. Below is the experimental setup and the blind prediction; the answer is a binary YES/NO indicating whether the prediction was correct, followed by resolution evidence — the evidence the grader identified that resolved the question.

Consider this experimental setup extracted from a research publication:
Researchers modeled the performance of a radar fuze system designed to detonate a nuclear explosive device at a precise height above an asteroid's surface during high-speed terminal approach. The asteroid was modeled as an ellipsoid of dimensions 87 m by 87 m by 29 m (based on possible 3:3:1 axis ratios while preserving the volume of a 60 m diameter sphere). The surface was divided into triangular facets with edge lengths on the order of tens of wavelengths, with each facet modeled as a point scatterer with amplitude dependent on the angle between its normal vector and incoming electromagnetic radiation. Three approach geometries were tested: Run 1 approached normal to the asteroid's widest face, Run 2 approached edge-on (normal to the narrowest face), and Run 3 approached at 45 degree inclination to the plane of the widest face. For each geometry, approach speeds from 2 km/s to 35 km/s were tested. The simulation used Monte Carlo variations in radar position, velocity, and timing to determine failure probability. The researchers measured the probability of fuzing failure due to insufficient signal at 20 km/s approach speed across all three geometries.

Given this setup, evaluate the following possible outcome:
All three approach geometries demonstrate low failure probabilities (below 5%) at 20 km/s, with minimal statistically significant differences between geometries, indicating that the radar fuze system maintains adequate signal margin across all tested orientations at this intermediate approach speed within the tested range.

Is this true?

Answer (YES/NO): NO